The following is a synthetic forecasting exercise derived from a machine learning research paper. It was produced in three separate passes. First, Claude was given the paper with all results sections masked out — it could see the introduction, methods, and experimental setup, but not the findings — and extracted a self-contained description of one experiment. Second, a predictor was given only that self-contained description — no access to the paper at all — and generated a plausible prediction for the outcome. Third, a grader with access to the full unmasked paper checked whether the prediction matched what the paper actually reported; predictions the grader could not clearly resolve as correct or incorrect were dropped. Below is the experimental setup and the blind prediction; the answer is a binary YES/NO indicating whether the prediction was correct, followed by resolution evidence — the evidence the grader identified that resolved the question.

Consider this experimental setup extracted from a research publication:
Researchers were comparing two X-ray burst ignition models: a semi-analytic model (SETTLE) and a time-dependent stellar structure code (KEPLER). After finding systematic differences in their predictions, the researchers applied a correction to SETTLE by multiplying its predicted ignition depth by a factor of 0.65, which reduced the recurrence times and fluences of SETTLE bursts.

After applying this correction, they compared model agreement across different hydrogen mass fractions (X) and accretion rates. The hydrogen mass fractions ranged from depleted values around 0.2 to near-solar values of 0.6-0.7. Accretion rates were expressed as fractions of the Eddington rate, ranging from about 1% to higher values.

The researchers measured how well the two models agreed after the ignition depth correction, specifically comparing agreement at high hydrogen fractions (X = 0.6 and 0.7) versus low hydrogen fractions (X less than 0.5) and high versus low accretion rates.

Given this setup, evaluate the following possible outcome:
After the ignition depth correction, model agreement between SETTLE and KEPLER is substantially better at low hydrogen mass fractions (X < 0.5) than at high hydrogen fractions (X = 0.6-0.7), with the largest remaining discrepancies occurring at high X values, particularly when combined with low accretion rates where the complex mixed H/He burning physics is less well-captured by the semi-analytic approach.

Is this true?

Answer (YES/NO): NO